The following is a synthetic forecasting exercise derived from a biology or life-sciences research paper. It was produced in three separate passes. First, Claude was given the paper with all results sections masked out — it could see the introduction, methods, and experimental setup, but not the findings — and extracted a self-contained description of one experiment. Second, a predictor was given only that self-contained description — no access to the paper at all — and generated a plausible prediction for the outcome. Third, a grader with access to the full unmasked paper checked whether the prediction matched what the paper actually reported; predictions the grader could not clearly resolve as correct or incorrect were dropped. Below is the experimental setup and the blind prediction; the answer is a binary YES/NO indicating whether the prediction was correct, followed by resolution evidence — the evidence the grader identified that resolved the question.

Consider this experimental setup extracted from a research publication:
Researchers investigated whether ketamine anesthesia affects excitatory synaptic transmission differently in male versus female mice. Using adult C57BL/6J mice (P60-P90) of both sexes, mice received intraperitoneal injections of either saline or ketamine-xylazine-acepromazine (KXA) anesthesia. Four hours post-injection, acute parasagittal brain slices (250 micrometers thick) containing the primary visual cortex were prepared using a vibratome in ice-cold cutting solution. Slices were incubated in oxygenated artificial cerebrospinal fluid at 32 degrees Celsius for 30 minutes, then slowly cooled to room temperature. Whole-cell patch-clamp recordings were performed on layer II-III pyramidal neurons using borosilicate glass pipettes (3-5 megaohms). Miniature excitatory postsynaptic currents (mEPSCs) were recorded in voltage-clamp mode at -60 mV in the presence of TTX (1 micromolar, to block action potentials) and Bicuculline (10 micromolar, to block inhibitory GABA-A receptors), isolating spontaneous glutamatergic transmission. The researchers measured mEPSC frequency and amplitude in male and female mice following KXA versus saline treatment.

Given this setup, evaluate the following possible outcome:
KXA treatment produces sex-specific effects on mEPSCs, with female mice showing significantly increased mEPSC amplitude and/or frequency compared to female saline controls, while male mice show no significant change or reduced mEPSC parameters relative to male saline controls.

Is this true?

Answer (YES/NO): YES